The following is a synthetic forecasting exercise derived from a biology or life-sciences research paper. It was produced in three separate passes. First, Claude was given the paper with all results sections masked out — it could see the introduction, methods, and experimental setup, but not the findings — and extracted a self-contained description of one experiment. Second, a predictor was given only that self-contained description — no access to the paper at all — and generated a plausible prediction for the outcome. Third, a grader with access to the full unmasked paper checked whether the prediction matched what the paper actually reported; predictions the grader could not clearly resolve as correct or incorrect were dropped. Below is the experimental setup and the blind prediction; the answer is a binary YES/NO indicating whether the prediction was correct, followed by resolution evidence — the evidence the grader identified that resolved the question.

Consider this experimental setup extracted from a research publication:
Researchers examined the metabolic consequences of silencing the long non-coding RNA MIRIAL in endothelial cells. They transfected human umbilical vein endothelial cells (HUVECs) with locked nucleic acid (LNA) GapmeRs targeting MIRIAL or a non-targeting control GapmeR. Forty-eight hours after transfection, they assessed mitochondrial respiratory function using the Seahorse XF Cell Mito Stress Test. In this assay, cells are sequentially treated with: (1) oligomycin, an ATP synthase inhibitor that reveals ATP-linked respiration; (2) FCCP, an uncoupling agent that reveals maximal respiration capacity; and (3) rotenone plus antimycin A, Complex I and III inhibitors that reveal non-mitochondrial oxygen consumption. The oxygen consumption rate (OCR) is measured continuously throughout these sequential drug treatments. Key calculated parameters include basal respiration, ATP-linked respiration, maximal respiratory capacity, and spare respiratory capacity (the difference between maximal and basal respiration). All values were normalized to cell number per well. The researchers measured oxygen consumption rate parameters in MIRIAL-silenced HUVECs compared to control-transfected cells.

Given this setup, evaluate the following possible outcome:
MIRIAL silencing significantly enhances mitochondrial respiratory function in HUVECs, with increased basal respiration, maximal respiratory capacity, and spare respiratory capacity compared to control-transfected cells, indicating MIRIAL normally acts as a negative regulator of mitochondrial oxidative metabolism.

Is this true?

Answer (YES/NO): NO